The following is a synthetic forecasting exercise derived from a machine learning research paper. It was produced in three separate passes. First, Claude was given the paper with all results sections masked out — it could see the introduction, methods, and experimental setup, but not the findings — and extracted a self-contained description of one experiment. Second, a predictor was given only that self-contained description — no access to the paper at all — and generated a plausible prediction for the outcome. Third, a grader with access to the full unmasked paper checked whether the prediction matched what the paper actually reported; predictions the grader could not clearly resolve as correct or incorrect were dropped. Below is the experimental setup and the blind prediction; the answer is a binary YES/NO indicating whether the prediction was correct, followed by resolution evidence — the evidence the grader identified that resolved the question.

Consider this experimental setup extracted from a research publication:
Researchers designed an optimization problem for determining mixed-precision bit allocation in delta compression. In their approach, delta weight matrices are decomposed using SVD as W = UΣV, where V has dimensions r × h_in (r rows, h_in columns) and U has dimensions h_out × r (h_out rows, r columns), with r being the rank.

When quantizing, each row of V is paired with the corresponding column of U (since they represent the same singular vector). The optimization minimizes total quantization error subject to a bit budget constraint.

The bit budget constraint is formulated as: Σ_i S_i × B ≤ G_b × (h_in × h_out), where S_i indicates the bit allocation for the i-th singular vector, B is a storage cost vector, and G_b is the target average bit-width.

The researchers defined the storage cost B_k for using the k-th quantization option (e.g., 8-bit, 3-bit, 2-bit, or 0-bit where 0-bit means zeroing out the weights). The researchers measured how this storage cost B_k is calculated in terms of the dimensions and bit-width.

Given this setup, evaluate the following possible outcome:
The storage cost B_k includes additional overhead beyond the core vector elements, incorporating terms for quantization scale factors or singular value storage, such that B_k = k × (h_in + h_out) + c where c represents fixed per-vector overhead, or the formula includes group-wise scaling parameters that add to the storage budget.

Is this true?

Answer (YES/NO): NO